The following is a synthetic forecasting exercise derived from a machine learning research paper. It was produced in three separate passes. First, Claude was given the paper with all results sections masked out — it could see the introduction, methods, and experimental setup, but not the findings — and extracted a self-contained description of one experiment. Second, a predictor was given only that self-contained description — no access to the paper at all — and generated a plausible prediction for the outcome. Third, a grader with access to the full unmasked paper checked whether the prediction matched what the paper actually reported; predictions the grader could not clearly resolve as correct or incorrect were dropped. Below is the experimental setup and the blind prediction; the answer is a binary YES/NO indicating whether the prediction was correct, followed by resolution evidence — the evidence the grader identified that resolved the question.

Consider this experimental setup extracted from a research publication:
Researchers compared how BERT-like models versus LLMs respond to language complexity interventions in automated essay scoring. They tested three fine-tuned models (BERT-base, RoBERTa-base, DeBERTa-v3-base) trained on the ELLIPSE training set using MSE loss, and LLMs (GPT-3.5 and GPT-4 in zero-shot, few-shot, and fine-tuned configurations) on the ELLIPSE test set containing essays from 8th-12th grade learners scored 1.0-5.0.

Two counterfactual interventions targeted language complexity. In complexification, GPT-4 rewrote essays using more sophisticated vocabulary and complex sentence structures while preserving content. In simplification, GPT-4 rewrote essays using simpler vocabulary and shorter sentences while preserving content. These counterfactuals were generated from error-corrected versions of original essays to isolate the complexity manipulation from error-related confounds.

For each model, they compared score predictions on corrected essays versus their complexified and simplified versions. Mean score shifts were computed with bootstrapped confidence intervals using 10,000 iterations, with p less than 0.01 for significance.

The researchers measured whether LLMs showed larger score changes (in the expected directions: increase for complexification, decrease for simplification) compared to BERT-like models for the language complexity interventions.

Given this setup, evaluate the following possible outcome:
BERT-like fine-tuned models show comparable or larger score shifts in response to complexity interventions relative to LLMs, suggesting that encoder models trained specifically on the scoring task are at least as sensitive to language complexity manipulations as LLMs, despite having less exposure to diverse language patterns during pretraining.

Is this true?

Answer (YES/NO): NO